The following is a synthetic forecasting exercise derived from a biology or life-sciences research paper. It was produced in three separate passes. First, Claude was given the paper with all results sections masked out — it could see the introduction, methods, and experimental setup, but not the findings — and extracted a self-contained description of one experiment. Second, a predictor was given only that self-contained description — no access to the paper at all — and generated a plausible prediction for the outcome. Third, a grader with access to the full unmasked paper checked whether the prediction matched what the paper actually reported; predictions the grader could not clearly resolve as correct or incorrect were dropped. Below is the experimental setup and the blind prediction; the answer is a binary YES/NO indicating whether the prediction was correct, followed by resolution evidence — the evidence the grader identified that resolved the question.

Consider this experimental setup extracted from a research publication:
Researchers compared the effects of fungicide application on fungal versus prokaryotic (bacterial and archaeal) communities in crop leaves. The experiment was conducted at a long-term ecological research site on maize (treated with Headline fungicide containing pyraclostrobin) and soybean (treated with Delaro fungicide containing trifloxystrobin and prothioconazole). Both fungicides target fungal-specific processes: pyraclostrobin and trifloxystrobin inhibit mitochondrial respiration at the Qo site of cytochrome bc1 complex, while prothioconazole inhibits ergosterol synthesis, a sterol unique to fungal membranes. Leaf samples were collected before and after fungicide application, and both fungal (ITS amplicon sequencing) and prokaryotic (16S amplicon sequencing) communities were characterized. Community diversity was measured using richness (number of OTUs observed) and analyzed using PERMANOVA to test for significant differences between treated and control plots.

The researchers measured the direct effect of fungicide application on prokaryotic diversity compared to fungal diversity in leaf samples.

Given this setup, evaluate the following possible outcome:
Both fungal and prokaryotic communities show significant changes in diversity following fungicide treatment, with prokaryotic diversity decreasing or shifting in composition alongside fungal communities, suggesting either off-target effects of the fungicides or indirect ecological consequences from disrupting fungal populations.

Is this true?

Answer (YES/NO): NO